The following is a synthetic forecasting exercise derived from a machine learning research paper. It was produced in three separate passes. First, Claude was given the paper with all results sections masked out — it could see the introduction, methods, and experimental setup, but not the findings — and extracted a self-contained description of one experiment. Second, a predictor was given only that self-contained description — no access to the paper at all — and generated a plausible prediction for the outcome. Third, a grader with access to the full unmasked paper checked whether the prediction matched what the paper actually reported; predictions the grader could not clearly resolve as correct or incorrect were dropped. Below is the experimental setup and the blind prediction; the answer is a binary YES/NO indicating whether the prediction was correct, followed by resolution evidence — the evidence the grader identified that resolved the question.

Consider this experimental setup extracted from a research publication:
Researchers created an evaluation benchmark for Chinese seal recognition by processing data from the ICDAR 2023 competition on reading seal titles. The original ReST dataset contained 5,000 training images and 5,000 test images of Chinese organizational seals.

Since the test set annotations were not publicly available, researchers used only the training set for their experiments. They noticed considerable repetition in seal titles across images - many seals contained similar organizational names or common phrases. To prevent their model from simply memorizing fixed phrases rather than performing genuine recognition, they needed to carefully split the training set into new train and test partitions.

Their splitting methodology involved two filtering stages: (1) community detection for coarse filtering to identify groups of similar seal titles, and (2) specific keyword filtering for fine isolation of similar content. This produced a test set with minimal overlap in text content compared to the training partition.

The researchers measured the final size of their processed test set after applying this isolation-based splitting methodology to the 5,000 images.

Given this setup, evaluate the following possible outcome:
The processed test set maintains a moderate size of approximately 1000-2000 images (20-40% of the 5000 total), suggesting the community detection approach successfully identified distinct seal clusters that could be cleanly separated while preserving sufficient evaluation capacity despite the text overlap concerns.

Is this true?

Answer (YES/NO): NO